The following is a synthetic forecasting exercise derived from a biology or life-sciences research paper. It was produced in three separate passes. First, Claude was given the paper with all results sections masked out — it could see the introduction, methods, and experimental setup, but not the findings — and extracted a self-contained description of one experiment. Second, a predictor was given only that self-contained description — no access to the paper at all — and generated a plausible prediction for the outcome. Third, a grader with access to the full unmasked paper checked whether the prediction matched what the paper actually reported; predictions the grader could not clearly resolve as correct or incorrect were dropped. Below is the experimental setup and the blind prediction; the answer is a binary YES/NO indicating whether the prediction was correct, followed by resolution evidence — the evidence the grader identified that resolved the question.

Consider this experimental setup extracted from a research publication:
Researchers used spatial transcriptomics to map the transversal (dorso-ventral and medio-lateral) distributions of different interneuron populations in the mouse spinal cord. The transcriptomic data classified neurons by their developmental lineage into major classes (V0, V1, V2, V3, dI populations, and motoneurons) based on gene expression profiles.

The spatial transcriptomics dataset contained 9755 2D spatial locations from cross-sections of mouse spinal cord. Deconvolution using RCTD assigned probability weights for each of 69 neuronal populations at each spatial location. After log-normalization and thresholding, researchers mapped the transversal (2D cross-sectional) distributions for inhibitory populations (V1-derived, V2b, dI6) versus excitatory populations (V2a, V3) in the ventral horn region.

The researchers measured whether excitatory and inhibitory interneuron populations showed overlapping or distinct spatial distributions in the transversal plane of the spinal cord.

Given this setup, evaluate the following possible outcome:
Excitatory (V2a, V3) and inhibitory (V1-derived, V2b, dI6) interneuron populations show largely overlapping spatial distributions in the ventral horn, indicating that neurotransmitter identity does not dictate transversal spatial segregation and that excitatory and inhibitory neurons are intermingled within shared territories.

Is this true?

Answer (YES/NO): NO